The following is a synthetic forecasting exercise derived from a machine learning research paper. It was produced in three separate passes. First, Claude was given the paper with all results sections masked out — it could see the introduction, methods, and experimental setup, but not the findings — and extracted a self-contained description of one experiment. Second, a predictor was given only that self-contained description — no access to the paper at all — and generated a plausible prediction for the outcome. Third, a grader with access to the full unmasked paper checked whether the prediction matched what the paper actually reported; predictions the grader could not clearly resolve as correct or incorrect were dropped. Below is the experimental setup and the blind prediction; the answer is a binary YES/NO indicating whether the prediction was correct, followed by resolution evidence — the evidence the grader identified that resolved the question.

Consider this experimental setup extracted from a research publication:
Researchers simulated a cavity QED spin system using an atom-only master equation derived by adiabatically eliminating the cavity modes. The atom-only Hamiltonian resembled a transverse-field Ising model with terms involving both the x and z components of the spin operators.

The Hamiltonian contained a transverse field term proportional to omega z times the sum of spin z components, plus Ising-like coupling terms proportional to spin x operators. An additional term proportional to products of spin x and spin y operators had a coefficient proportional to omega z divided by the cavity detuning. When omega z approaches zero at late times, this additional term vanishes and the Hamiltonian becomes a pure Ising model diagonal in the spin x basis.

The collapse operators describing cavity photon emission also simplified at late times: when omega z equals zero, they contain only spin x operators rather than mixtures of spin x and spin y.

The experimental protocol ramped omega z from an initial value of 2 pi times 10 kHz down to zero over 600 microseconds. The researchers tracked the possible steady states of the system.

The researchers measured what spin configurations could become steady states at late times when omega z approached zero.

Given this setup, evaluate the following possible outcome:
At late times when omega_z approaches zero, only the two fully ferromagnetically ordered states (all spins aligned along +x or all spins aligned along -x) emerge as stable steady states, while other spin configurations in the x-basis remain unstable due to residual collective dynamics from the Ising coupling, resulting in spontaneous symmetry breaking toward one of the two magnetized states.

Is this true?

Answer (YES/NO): NO